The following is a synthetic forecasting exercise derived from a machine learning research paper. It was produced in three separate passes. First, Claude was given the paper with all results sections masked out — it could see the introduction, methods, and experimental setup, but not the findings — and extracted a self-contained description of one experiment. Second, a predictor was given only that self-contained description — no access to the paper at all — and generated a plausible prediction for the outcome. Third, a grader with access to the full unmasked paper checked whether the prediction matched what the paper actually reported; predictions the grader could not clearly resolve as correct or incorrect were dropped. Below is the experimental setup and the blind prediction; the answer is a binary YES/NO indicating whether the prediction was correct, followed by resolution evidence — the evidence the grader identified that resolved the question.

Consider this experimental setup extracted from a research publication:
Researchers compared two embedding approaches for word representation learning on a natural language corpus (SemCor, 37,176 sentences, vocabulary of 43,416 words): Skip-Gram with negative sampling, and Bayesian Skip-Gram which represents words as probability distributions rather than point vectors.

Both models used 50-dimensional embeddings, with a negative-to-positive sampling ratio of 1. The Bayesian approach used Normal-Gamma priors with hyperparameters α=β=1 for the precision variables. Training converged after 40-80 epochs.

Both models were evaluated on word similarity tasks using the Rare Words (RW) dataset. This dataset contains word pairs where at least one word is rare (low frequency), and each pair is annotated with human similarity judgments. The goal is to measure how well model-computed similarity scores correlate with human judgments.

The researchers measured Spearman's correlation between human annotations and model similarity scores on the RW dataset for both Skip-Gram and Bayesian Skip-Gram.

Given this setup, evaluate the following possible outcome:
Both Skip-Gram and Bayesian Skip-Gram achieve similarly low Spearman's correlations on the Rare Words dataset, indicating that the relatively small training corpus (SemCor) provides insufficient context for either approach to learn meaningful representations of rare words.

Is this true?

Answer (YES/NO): NO